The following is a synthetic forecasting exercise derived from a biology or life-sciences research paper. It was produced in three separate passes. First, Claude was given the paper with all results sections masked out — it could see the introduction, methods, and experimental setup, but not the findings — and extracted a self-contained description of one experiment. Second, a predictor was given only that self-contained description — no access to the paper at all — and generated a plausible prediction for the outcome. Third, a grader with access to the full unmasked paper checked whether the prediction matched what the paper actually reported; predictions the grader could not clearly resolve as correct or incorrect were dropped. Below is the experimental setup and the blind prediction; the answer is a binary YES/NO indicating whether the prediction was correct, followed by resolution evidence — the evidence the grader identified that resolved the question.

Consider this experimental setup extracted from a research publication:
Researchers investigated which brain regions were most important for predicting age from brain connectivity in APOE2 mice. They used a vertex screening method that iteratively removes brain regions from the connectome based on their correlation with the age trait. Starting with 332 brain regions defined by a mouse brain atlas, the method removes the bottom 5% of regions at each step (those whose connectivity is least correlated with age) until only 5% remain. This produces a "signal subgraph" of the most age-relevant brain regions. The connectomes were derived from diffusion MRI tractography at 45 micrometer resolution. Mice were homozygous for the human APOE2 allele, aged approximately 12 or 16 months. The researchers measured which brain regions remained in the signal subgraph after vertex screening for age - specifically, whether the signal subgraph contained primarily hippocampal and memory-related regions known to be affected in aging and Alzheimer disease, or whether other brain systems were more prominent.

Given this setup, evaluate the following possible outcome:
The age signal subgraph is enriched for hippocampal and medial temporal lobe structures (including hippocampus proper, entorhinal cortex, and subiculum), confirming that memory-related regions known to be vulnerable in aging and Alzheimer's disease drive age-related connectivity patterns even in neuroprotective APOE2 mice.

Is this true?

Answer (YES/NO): NO